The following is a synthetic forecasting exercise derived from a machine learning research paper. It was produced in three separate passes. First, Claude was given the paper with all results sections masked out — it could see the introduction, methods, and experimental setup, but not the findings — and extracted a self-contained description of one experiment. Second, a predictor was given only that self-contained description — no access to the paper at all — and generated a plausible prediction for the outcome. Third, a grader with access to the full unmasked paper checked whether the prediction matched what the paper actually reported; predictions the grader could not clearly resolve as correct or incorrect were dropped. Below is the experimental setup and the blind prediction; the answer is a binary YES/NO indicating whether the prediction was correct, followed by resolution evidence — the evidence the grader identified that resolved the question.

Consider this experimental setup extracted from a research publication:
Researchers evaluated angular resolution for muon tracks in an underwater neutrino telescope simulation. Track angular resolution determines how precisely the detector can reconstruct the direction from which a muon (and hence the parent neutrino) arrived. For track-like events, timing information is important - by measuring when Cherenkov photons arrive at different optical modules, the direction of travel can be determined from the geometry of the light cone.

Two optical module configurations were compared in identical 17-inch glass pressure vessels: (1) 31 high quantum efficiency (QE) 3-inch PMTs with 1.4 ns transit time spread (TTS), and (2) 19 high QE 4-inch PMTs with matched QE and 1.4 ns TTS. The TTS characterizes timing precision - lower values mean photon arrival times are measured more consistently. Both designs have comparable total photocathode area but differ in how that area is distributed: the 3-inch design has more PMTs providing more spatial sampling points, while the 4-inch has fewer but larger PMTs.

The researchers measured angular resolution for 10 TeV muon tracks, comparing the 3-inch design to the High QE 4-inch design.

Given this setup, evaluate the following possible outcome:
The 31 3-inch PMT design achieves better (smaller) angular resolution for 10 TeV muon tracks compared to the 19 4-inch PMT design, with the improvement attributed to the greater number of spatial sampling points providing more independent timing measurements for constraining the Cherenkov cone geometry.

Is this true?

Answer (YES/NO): NO